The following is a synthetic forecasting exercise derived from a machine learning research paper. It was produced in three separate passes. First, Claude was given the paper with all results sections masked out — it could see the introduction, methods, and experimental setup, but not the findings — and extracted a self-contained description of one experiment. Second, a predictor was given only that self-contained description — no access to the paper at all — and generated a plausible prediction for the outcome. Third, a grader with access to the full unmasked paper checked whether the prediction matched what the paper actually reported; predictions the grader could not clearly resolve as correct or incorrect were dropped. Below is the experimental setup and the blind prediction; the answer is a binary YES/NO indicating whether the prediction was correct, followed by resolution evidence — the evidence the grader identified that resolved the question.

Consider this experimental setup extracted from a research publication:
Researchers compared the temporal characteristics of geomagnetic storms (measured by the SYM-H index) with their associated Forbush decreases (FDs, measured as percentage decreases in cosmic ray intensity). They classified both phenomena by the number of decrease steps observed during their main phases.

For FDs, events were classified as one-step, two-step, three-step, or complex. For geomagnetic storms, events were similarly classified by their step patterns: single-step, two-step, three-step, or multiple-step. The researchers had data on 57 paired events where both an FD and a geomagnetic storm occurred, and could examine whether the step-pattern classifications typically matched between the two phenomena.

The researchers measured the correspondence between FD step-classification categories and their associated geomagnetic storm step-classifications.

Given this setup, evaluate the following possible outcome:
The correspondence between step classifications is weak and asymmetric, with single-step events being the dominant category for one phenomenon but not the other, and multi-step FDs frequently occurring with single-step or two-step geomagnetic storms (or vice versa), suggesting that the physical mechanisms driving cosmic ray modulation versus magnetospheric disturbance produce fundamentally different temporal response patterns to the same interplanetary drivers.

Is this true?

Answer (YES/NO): YES